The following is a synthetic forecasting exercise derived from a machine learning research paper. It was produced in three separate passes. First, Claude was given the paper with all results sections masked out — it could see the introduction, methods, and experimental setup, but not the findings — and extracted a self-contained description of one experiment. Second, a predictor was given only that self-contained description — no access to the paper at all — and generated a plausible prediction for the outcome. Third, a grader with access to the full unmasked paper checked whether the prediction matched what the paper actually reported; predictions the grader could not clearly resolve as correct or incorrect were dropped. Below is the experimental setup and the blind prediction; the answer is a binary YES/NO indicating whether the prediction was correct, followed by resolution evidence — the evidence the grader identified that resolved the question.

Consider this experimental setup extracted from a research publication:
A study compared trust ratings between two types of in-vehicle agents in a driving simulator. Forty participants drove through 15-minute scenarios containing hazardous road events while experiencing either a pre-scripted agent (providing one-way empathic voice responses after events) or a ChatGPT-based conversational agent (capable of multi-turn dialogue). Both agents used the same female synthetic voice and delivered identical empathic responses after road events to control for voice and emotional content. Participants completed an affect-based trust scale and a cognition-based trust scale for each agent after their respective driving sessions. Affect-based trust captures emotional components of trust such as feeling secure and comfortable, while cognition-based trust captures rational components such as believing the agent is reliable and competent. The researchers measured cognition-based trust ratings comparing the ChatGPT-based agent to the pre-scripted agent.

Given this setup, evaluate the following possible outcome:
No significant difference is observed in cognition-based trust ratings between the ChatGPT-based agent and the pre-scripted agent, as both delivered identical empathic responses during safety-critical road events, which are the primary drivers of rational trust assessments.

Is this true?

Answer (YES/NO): YES